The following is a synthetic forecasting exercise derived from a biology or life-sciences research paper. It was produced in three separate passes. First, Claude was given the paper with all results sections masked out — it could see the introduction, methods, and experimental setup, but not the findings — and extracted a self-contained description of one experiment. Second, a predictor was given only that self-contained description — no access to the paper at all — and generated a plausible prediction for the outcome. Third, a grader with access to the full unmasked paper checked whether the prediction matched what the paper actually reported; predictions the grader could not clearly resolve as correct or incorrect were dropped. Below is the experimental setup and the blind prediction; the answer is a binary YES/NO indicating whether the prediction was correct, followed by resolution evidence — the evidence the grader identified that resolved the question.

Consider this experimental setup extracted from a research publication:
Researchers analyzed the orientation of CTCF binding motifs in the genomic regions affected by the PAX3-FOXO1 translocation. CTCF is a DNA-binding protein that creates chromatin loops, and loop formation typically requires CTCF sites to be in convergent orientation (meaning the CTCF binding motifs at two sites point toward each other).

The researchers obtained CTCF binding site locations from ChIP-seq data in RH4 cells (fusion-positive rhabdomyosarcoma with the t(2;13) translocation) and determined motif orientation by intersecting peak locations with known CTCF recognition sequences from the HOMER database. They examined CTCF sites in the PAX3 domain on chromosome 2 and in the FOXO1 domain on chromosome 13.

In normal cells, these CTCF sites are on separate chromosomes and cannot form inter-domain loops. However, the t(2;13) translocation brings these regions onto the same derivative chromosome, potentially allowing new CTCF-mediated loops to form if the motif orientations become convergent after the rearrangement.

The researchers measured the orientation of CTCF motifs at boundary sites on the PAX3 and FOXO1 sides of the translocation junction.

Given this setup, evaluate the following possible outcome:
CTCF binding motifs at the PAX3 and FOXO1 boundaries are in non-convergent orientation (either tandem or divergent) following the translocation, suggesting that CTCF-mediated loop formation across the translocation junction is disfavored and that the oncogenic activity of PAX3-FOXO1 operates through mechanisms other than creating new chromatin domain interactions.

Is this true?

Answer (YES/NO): NO